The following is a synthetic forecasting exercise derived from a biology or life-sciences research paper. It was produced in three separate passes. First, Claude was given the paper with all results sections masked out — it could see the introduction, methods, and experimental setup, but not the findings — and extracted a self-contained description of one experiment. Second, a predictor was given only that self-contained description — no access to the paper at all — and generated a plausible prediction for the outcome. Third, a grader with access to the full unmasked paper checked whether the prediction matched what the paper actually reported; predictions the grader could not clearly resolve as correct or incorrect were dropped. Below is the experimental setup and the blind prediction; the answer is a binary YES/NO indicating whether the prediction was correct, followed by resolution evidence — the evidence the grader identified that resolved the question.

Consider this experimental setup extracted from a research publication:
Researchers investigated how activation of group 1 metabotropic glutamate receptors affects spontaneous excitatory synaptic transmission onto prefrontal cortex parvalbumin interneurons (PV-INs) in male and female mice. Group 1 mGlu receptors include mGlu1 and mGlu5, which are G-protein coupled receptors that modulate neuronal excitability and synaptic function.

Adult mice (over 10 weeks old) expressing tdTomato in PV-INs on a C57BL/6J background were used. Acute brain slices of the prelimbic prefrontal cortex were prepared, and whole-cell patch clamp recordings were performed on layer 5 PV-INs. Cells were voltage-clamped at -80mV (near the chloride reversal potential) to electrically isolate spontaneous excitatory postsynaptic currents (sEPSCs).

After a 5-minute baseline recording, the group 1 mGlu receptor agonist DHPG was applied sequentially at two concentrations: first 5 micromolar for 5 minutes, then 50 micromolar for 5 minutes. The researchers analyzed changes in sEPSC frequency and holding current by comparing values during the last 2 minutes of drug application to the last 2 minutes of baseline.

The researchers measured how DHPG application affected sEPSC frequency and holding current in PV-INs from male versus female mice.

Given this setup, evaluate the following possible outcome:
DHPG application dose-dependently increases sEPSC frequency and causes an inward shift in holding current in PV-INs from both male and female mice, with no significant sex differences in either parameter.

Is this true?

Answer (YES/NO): NO